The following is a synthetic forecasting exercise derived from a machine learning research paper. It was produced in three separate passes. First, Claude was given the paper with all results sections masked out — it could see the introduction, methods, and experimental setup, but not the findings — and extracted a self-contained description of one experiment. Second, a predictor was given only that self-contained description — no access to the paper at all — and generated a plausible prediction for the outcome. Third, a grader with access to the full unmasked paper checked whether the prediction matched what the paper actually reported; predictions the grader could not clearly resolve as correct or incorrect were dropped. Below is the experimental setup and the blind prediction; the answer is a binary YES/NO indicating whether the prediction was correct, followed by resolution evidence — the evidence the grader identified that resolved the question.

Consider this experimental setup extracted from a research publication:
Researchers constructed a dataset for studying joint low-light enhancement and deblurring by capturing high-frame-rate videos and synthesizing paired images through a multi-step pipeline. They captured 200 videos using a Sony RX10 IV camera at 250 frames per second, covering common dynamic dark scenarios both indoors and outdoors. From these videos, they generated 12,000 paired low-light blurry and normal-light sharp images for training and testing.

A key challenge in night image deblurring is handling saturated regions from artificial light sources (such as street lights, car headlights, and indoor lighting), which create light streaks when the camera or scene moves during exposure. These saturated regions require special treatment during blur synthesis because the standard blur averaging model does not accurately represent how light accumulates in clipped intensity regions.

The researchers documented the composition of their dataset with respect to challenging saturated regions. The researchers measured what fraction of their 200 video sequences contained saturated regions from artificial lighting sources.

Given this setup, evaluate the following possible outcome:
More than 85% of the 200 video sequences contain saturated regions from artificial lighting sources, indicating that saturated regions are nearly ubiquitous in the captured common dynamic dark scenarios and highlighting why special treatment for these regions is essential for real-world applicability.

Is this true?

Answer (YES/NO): NO